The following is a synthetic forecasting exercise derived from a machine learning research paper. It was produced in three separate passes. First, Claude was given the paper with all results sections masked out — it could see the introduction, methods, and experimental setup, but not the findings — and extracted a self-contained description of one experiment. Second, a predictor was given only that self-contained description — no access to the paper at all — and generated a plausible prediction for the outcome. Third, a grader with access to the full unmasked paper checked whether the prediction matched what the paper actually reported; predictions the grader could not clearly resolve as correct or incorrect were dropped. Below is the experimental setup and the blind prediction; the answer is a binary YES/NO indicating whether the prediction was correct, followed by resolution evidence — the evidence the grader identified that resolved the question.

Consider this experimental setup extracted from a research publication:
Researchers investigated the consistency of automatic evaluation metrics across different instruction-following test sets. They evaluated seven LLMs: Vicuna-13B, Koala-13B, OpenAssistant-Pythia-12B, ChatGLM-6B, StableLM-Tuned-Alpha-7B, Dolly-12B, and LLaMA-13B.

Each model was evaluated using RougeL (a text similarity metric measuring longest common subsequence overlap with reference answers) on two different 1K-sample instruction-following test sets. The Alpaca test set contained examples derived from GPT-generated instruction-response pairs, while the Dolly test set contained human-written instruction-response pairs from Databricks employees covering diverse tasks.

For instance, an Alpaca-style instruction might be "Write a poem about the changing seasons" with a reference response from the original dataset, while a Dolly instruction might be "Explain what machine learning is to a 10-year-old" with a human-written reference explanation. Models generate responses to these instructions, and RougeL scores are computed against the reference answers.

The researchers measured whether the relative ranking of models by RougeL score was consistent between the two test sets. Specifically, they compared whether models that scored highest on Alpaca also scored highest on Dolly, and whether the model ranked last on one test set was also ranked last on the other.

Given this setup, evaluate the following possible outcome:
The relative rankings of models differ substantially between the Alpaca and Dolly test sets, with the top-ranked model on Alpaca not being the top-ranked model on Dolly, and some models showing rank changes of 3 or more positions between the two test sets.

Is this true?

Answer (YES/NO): NO